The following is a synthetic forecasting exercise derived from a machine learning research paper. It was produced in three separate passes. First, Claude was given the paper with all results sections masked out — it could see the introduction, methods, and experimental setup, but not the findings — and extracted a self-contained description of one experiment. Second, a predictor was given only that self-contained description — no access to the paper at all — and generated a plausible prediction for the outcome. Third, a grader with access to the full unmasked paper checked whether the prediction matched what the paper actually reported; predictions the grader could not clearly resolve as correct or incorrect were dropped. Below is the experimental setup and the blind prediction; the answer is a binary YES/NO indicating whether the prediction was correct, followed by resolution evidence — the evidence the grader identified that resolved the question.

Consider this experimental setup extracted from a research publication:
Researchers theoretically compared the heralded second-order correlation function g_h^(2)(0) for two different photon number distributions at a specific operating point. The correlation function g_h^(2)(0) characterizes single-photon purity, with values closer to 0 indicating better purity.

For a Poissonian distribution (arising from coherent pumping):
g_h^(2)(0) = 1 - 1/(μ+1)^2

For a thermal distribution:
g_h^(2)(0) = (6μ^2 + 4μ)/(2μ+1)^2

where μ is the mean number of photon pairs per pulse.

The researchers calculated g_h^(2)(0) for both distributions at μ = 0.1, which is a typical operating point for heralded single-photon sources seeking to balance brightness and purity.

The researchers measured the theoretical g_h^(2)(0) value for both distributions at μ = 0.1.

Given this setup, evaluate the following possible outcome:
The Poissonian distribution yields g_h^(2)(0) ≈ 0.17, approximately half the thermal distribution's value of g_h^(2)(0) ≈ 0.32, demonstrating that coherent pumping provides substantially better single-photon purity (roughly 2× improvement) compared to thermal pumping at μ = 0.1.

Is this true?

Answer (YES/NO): YES